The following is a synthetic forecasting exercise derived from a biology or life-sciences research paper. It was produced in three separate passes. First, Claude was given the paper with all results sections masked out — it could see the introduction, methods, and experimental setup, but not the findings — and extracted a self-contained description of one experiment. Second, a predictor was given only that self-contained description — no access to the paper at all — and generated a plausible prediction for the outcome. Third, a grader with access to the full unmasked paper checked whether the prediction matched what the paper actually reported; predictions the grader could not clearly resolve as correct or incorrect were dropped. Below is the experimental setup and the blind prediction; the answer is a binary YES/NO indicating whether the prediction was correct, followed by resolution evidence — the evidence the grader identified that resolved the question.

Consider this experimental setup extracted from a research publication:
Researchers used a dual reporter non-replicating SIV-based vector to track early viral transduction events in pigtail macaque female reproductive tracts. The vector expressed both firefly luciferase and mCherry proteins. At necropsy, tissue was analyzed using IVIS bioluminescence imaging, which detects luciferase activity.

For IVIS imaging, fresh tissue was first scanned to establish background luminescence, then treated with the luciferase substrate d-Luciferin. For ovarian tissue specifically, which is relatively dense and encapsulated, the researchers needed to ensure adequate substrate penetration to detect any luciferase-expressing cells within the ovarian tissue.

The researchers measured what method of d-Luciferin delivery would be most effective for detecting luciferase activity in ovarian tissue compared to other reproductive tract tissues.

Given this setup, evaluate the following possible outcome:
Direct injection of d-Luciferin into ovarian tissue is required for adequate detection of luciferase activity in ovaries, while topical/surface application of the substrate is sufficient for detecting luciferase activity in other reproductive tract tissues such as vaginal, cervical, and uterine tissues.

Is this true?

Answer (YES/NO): YES